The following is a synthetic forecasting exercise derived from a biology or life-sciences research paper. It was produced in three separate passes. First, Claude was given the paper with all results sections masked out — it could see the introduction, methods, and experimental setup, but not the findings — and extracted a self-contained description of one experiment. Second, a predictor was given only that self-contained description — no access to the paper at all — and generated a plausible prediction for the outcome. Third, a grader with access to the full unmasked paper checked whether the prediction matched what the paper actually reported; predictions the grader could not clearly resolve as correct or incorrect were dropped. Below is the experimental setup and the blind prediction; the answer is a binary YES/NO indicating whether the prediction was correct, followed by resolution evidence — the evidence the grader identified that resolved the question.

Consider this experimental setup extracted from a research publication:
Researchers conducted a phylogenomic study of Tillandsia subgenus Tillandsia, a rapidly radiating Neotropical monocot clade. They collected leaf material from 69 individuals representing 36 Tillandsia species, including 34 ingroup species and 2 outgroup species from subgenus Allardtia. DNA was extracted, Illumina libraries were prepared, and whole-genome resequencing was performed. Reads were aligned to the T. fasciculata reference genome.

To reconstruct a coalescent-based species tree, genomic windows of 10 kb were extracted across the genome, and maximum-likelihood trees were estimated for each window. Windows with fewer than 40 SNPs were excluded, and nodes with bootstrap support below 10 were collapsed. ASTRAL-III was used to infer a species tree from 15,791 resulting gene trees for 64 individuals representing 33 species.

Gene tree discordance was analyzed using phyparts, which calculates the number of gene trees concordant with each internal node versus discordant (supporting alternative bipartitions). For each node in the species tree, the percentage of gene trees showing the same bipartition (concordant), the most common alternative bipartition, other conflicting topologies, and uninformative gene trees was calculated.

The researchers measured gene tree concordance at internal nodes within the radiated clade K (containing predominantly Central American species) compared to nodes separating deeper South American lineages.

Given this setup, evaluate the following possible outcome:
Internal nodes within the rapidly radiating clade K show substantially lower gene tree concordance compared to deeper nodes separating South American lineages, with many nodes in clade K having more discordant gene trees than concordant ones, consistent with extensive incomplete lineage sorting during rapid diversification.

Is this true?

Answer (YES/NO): NO